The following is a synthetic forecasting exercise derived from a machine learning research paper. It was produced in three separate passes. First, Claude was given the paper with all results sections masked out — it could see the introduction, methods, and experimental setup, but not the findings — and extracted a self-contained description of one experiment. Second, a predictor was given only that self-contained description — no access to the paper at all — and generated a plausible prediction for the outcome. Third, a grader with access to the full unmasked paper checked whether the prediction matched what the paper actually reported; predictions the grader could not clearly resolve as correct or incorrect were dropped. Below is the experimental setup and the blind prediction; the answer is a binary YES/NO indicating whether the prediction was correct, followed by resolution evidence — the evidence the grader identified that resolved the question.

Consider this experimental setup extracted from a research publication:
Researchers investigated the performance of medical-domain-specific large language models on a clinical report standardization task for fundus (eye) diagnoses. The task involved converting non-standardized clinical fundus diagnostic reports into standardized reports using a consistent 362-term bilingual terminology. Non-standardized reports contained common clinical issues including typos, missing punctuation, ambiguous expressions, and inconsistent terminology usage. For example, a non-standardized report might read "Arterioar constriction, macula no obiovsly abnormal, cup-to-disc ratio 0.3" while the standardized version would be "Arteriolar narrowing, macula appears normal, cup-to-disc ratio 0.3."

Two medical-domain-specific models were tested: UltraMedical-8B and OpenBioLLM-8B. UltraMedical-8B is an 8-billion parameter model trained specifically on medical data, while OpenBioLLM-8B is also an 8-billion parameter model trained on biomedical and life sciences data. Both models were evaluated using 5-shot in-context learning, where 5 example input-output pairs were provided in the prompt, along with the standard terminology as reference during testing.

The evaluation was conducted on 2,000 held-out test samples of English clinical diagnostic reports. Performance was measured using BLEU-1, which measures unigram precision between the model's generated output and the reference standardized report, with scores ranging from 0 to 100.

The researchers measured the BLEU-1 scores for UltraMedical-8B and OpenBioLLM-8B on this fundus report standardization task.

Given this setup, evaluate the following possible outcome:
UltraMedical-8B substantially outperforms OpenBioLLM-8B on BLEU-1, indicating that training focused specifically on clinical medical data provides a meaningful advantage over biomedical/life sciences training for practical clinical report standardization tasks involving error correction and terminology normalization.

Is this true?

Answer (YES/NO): NO